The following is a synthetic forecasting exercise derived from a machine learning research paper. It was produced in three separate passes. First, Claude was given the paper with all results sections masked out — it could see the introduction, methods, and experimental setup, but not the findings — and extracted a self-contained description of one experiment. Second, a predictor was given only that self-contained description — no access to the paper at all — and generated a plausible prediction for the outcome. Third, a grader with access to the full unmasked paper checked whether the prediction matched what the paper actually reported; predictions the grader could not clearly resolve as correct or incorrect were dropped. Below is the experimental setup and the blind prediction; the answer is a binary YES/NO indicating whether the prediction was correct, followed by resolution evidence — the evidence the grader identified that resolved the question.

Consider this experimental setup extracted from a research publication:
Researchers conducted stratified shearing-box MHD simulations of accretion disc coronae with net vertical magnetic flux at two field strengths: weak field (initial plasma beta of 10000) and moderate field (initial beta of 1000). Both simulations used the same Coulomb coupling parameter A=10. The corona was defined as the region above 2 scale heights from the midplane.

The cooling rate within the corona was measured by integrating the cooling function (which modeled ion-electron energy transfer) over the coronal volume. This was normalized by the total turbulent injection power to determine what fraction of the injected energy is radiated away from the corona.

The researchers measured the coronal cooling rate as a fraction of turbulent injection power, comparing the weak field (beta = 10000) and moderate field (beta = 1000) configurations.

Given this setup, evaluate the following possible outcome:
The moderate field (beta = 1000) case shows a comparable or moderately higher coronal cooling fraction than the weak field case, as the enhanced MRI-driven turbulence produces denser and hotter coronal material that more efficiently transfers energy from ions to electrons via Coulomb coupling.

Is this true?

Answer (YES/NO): NO